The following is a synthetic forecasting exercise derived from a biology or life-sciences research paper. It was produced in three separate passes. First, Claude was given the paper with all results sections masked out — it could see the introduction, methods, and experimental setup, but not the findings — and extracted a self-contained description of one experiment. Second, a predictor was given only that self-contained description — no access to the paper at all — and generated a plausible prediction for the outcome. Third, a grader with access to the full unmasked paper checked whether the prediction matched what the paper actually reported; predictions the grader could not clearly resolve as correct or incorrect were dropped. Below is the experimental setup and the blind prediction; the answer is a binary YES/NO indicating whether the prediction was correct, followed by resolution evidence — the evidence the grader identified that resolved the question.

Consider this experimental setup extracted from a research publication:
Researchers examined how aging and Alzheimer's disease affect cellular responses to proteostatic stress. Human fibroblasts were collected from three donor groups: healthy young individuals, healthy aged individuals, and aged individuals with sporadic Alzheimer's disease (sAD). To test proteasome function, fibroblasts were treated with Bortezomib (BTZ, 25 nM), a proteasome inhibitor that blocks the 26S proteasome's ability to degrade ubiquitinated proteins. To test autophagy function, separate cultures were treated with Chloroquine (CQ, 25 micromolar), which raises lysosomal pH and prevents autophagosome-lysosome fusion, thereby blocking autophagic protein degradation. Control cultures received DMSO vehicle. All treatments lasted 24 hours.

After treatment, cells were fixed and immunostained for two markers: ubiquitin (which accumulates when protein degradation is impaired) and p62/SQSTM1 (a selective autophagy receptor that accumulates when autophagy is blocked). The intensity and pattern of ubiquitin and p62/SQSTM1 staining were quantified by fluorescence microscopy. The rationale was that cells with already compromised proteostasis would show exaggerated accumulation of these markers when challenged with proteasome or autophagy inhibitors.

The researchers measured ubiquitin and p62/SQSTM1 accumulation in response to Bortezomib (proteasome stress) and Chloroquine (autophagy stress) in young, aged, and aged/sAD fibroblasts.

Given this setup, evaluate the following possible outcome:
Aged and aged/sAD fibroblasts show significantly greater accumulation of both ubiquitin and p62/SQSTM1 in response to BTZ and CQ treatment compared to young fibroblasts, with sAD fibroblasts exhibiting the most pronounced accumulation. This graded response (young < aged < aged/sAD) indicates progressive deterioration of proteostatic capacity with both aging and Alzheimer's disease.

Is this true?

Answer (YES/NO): YES